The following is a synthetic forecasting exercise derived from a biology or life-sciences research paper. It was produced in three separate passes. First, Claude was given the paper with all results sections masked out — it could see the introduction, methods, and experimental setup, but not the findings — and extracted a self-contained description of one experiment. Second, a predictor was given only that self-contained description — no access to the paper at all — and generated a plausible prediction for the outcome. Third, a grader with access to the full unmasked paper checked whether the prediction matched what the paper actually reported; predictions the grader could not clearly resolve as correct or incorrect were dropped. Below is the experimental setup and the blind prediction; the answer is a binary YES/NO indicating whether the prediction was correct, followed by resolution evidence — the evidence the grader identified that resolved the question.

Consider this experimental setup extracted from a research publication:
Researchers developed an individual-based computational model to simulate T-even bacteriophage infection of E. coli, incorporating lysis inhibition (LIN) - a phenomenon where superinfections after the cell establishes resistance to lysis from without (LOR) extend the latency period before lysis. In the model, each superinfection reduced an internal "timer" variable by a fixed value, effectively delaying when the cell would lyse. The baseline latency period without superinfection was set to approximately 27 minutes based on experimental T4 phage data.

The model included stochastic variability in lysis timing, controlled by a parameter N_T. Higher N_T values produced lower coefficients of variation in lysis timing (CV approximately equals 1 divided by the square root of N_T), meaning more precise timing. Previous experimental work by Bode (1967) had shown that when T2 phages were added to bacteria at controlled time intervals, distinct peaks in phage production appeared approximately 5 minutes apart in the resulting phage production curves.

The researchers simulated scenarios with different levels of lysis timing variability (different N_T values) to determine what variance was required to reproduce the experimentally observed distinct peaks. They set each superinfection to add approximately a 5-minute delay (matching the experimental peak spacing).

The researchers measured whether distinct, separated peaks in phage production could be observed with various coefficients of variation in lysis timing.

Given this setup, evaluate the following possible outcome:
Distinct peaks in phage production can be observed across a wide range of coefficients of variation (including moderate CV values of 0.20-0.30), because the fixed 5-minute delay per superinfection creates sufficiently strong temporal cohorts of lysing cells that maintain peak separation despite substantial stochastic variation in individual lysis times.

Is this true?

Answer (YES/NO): NO